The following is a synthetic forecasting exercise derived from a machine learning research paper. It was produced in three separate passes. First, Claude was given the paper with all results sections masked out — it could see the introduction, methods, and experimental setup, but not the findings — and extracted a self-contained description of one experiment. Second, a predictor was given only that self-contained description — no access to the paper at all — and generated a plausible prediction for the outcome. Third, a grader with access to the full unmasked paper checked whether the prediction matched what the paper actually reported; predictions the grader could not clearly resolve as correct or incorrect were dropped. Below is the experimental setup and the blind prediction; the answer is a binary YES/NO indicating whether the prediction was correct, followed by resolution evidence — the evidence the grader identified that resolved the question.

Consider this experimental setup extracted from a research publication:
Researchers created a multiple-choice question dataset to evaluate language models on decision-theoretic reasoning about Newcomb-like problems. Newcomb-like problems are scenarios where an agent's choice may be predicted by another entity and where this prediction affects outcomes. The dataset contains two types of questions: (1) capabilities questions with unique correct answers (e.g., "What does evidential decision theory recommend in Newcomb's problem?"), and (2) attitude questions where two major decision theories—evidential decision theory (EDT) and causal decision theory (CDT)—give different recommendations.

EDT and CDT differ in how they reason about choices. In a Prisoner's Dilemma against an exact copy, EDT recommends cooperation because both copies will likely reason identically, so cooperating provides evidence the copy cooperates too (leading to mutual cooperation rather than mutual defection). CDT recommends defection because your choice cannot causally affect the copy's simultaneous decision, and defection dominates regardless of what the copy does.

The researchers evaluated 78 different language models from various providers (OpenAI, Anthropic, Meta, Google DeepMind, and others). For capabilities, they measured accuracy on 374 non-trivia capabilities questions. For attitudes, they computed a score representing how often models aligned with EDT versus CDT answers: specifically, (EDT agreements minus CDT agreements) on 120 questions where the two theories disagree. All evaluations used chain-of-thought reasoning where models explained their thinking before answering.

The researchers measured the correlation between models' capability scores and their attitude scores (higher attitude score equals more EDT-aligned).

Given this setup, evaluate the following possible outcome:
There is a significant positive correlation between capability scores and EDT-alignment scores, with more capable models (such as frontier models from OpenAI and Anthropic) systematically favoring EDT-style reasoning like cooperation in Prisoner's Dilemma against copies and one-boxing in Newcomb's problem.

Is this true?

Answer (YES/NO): YES